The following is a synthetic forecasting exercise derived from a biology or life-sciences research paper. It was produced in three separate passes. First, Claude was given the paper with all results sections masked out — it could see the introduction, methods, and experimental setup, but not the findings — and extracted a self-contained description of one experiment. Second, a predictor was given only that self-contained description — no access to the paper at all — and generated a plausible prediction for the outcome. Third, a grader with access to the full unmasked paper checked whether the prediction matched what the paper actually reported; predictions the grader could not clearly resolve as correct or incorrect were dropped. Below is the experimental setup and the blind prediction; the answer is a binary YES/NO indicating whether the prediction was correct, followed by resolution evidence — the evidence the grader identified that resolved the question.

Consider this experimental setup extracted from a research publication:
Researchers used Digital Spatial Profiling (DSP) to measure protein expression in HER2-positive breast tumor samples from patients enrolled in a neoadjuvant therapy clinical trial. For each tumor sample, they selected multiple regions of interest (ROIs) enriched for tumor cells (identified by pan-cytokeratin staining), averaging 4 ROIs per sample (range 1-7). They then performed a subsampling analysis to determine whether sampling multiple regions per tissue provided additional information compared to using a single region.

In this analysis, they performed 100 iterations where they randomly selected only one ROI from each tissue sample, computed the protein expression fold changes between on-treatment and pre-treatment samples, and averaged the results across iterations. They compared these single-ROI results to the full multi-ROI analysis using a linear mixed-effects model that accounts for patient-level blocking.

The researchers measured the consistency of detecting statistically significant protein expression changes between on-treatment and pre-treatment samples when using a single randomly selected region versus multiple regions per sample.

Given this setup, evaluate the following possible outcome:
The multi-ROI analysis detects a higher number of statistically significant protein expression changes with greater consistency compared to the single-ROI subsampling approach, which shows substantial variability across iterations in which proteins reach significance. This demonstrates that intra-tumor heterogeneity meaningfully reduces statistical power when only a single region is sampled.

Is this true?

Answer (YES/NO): YES